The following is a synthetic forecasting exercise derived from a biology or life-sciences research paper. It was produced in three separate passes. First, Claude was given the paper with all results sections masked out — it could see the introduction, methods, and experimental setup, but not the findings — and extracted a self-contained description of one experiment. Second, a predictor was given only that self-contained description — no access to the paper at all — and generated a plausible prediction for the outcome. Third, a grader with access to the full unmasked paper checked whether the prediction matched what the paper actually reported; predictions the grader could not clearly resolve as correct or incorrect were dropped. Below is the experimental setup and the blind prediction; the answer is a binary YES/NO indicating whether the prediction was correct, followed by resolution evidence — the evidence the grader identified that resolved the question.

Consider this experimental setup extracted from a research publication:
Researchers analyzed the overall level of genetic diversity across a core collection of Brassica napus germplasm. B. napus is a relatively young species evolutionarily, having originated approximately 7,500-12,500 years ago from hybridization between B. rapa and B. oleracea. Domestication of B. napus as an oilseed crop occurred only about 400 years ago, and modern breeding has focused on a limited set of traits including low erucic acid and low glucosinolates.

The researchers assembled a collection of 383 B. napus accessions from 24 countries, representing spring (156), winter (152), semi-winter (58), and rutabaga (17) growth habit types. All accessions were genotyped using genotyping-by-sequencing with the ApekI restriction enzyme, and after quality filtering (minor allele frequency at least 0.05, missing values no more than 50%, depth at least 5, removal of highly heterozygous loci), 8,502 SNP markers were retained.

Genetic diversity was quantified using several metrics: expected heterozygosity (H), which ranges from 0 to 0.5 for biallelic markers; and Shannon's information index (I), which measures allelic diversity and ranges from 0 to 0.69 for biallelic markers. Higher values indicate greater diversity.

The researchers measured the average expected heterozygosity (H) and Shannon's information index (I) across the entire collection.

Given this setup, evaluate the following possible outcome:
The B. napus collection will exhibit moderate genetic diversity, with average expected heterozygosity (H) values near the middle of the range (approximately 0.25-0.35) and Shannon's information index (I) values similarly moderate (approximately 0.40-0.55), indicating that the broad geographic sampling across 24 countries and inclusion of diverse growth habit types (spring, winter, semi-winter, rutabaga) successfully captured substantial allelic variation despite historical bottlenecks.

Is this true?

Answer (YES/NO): NO